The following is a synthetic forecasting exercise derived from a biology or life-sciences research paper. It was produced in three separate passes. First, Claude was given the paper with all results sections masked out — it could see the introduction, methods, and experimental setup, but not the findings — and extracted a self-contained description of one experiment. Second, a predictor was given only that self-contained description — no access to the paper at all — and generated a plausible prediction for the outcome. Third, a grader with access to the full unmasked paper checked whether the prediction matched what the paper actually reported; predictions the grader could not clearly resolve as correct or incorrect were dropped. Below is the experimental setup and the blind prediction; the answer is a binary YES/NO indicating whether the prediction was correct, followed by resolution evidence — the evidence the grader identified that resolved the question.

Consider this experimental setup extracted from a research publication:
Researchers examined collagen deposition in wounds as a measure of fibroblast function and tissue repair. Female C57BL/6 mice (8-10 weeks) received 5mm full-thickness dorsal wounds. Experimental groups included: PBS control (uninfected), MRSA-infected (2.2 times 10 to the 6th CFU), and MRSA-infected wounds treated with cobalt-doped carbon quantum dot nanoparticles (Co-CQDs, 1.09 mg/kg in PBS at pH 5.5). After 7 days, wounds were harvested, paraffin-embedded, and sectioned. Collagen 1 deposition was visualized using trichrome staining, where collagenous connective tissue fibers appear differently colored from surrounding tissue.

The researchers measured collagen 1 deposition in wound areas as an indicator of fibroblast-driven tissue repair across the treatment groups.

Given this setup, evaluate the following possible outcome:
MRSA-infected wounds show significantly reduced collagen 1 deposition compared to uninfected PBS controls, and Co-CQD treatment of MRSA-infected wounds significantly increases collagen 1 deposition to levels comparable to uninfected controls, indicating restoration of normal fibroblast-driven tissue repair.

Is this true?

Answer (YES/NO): YES